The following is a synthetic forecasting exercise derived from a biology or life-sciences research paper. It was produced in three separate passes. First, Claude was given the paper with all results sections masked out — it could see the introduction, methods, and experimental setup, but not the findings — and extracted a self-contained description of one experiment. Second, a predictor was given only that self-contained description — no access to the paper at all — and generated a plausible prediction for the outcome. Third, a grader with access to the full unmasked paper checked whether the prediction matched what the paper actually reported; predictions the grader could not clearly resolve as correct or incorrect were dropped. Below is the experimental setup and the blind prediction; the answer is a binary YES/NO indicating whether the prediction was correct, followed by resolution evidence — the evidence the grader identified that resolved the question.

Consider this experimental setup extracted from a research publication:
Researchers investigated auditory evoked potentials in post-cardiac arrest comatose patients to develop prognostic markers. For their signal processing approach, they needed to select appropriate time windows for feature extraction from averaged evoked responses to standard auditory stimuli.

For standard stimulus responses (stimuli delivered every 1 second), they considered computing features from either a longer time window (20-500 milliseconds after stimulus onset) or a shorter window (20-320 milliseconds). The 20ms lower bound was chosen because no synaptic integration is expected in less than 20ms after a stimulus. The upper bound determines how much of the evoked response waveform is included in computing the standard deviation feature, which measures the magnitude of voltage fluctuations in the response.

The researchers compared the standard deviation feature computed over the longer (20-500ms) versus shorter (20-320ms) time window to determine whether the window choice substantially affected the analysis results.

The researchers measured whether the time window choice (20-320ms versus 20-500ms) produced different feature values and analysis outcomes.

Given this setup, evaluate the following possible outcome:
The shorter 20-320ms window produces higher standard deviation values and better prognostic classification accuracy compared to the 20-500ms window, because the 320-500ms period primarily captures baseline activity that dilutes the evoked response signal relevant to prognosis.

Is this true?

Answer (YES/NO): NO